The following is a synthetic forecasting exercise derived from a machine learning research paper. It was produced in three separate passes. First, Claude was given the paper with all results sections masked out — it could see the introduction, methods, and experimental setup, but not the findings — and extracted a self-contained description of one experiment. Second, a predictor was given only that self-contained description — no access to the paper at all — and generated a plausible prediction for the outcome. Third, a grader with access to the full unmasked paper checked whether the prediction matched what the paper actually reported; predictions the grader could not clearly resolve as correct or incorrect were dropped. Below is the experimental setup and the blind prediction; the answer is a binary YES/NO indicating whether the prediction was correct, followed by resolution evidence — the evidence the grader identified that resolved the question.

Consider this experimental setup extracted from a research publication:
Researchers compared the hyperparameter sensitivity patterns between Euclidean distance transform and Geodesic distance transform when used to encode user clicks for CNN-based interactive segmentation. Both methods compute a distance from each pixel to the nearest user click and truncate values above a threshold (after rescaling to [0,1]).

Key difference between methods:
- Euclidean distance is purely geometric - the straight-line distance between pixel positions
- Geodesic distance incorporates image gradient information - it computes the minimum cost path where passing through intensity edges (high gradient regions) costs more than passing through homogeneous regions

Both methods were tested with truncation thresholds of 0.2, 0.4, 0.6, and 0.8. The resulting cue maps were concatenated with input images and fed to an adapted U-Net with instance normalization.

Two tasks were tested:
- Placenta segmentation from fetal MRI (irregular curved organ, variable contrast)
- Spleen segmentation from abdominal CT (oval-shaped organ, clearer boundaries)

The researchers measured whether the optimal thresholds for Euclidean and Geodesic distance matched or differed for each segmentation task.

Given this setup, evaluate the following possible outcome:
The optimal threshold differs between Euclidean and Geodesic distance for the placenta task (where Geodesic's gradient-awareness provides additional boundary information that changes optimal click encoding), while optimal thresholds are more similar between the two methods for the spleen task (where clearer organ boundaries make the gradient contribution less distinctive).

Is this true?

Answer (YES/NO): NO